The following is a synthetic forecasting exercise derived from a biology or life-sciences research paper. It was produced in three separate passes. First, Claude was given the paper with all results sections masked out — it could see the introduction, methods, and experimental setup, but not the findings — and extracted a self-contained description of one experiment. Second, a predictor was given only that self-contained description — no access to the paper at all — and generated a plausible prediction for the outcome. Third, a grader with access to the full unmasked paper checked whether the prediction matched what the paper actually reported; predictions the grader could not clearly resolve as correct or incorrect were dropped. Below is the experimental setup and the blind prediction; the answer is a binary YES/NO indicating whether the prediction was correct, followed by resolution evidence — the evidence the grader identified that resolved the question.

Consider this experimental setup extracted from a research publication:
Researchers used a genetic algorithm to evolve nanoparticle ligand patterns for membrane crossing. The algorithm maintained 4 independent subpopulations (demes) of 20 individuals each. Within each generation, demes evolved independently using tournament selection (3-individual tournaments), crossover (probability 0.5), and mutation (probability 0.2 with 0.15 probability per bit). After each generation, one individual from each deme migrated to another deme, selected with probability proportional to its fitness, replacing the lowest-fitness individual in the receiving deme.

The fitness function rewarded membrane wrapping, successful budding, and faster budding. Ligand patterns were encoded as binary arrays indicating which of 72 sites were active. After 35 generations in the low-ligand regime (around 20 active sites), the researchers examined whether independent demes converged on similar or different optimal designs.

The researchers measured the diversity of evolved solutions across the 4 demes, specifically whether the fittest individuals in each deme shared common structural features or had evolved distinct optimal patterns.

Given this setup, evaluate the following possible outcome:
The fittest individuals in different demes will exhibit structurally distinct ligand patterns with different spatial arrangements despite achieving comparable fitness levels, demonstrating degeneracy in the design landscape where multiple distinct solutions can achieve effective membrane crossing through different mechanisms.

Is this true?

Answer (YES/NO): NO